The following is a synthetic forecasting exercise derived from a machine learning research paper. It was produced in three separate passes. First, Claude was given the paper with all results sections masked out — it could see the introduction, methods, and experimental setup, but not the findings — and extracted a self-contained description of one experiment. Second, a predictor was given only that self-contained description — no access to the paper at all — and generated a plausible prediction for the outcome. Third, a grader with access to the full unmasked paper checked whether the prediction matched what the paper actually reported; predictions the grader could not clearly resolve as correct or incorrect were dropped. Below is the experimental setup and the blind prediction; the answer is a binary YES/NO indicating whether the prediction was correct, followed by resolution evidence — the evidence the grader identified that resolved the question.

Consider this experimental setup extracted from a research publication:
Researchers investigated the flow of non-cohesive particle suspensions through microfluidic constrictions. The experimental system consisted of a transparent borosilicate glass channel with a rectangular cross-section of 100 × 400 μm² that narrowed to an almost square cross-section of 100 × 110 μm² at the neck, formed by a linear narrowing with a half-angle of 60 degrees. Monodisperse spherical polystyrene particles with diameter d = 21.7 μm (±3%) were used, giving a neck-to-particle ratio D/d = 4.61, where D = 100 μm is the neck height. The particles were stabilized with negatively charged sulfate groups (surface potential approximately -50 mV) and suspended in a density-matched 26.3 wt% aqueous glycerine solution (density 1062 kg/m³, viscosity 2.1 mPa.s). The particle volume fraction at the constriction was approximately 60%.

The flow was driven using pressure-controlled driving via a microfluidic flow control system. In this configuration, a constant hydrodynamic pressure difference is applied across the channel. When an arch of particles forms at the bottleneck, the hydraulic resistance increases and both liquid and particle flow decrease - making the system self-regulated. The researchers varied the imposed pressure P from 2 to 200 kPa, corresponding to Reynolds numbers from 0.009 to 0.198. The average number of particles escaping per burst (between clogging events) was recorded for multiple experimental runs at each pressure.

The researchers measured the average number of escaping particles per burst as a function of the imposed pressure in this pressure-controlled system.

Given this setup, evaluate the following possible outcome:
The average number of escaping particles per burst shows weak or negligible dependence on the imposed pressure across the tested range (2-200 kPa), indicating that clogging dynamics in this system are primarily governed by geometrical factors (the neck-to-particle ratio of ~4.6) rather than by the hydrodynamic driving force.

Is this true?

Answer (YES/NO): NO